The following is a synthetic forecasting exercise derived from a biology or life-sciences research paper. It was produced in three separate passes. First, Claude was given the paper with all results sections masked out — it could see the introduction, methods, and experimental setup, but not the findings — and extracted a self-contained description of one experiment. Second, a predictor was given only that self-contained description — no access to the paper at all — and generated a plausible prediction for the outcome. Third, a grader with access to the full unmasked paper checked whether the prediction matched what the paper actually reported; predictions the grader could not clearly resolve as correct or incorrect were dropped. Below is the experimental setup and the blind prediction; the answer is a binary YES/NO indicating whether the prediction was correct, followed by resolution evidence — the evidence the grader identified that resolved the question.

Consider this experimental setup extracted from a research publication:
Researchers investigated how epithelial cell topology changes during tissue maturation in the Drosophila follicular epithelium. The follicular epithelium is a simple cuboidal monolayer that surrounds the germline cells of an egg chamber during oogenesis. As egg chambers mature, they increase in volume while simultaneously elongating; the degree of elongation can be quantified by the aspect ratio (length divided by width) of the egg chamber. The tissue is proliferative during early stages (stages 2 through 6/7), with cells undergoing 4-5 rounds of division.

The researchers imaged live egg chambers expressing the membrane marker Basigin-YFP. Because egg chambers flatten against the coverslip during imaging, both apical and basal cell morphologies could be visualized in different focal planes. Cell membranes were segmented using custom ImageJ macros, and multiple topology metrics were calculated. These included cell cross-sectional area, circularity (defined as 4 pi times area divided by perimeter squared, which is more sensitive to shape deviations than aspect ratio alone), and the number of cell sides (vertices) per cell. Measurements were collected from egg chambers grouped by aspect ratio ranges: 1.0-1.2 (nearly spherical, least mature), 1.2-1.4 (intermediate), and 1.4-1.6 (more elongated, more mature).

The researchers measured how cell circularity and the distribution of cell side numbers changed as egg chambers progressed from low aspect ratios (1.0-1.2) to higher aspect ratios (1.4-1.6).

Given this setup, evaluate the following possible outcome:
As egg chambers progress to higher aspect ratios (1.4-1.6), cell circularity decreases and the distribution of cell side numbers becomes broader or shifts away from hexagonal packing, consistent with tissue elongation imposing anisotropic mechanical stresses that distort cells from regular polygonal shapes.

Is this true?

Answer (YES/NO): NO